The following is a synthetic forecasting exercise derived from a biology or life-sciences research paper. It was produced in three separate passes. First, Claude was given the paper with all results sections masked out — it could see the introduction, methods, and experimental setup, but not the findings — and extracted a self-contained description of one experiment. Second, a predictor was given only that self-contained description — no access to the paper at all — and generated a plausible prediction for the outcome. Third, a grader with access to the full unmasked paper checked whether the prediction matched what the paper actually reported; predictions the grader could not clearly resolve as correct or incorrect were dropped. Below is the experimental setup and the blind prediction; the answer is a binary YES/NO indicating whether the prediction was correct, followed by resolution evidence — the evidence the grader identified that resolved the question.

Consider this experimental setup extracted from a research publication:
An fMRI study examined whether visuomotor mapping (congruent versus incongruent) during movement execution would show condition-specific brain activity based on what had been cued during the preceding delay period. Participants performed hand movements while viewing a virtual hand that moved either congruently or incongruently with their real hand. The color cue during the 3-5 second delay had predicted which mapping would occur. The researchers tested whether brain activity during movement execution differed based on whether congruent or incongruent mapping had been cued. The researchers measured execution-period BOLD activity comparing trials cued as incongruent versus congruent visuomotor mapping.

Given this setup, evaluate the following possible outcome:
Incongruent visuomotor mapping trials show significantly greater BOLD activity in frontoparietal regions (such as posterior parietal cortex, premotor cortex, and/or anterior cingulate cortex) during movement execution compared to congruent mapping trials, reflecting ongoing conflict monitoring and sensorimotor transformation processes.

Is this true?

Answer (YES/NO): YES